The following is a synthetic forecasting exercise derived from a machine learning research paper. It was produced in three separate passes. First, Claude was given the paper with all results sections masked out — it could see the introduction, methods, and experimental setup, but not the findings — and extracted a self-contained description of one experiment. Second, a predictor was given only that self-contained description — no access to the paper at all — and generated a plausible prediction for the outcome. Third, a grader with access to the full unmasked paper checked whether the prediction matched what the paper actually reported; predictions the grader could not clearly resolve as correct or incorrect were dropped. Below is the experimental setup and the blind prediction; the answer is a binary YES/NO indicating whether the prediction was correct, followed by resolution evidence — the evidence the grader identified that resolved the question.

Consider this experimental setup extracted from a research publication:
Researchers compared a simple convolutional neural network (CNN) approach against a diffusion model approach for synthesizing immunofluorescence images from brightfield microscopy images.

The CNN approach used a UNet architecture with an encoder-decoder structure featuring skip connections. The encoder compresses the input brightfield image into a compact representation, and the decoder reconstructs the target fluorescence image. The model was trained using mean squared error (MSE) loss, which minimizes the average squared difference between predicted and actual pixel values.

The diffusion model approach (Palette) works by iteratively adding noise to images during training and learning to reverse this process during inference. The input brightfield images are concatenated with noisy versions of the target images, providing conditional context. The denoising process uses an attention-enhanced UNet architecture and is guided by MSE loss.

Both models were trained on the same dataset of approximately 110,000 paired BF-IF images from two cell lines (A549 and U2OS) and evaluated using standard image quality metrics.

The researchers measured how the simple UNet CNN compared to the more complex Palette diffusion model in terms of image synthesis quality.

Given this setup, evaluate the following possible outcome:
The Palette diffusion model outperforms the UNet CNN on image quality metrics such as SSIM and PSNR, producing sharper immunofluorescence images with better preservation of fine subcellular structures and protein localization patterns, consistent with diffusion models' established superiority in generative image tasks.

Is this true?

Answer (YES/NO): NO